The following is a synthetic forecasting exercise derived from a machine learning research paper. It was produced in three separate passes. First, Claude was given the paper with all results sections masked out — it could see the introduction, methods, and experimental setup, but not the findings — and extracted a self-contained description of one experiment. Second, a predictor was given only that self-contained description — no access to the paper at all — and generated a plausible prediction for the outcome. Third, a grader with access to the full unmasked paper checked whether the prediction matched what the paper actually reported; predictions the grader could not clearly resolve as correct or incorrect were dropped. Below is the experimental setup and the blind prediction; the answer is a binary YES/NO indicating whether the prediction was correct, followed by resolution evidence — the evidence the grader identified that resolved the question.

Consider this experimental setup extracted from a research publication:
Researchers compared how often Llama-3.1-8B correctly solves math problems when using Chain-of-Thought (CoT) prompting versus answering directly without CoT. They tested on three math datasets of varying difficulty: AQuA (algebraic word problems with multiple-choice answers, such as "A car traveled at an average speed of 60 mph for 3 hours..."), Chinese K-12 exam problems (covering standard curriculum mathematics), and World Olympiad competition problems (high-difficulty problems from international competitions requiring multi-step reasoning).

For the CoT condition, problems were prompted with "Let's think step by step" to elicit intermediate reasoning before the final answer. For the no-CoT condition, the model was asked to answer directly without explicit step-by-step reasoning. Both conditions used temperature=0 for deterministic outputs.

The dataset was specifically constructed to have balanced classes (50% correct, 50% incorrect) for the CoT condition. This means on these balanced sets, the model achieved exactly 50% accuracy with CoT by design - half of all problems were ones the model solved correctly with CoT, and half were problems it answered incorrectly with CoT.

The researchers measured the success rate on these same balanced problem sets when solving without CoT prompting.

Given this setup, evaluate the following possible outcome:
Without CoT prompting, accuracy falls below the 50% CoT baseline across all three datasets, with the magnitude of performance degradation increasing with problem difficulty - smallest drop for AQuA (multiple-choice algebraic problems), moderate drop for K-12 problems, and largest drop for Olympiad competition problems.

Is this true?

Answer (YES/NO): NO